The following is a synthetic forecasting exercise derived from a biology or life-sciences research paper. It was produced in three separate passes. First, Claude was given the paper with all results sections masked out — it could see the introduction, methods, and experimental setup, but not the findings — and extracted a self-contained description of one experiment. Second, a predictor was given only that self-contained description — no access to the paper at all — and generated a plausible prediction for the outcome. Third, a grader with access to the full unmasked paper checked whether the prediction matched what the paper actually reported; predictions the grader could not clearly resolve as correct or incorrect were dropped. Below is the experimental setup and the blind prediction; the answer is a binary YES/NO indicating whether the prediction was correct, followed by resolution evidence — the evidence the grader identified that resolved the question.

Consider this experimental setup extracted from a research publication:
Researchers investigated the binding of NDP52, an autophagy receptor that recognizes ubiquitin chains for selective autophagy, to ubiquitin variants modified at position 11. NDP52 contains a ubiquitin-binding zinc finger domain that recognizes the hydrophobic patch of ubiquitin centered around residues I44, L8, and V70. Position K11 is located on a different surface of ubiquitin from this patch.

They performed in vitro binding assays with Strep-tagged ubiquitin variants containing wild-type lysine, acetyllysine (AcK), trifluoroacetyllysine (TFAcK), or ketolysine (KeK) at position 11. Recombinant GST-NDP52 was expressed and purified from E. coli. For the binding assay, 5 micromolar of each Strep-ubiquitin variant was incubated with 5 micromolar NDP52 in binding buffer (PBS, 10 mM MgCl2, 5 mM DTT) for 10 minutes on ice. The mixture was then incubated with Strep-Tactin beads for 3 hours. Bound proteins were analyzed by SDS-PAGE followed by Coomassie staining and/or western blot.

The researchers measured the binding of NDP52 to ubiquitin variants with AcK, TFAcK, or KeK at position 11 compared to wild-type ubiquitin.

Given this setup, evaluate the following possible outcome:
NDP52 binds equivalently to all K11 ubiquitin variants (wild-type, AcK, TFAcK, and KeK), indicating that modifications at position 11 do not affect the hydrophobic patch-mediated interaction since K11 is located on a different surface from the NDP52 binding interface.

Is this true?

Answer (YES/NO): NO